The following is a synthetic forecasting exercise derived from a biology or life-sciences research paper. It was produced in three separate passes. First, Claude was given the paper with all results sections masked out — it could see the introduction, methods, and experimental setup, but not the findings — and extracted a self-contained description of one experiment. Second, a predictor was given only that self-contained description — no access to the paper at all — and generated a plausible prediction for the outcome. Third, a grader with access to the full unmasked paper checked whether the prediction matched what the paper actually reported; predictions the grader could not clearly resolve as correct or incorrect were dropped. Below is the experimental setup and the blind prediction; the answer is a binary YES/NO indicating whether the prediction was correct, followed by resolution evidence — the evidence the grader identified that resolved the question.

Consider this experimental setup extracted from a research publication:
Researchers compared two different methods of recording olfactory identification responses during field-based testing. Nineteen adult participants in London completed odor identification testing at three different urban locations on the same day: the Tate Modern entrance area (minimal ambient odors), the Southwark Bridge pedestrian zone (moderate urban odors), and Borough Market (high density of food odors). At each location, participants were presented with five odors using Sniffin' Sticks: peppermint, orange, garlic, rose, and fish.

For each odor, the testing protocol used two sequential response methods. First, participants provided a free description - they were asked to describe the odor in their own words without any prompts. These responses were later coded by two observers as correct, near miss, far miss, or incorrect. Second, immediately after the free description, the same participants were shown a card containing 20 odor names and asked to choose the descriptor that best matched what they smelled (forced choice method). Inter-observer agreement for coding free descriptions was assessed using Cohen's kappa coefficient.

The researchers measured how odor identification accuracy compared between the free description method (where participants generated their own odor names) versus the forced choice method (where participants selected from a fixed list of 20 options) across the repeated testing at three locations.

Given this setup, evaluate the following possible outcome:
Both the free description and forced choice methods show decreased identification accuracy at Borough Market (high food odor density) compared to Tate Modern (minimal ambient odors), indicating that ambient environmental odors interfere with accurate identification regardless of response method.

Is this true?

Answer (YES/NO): NO